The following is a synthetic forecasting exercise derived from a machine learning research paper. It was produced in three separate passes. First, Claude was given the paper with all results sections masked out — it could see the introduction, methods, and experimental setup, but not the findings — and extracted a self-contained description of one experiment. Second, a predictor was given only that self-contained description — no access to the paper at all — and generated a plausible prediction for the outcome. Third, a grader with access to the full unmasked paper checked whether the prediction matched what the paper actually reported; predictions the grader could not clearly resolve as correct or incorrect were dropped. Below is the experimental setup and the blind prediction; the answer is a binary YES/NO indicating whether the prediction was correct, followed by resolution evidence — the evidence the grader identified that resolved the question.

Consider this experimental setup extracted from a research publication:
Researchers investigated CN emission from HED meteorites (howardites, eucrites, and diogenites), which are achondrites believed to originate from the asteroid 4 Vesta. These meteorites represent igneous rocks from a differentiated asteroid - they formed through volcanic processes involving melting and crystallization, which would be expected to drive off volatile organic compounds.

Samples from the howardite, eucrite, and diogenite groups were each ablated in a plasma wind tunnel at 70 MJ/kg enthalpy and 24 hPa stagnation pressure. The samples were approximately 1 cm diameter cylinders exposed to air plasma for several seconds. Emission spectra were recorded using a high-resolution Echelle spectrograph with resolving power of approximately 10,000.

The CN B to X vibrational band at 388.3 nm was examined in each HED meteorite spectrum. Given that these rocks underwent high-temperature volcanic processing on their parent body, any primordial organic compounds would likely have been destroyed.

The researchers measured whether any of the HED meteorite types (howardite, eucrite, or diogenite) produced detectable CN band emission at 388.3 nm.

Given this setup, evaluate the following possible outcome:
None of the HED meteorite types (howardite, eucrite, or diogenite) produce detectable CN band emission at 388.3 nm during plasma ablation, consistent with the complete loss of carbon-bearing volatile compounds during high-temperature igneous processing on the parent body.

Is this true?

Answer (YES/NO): NO